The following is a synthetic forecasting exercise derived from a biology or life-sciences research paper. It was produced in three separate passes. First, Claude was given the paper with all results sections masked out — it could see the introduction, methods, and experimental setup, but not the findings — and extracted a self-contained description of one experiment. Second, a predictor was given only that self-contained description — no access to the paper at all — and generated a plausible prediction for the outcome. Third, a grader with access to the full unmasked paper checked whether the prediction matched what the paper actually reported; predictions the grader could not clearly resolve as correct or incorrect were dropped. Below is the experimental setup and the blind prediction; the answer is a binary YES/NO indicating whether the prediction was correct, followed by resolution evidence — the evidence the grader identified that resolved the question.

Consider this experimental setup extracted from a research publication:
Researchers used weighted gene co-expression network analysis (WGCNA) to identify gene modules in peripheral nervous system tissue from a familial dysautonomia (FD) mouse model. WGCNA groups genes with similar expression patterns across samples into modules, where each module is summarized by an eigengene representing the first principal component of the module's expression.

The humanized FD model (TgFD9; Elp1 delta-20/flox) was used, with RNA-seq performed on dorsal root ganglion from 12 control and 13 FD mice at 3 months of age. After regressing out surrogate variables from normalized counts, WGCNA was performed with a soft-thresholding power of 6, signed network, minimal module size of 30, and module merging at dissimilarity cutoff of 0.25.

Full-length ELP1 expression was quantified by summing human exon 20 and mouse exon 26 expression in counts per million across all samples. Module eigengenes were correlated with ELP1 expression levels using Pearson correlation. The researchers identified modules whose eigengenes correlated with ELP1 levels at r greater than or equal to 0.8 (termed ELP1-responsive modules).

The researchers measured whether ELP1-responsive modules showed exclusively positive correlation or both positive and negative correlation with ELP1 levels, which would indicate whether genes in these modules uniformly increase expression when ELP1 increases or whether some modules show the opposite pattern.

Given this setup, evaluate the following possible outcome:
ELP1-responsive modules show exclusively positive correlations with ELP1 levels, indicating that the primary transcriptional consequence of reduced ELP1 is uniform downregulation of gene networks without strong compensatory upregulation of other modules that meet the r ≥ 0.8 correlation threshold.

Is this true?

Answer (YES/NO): YES